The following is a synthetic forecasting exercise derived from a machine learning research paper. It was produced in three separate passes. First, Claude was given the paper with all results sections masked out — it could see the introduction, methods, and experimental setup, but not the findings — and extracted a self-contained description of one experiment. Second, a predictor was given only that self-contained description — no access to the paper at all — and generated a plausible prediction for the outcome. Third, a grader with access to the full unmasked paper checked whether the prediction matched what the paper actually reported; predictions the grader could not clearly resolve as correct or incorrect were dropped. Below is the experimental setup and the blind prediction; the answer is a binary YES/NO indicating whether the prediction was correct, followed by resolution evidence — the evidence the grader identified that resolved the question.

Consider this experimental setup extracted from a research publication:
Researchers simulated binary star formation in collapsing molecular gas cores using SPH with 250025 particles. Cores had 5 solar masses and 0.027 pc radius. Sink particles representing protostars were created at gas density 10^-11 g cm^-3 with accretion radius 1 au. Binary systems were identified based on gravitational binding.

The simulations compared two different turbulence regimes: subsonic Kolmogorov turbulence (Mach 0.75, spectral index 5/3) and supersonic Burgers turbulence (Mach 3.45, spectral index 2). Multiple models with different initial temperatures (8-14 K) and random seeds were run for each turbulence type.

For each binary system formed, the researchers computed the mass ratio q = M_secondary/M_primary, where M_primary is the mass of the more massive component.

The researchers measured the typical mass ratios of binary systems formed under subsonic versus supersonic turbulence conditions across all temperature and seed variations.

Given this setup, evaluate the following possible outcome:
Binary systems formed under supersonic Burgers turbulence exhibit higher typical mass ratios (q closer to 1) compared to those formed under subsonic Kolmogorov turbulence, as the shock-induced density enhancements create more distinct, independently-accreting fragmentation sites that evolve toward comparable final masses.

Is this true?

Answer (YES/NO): NO